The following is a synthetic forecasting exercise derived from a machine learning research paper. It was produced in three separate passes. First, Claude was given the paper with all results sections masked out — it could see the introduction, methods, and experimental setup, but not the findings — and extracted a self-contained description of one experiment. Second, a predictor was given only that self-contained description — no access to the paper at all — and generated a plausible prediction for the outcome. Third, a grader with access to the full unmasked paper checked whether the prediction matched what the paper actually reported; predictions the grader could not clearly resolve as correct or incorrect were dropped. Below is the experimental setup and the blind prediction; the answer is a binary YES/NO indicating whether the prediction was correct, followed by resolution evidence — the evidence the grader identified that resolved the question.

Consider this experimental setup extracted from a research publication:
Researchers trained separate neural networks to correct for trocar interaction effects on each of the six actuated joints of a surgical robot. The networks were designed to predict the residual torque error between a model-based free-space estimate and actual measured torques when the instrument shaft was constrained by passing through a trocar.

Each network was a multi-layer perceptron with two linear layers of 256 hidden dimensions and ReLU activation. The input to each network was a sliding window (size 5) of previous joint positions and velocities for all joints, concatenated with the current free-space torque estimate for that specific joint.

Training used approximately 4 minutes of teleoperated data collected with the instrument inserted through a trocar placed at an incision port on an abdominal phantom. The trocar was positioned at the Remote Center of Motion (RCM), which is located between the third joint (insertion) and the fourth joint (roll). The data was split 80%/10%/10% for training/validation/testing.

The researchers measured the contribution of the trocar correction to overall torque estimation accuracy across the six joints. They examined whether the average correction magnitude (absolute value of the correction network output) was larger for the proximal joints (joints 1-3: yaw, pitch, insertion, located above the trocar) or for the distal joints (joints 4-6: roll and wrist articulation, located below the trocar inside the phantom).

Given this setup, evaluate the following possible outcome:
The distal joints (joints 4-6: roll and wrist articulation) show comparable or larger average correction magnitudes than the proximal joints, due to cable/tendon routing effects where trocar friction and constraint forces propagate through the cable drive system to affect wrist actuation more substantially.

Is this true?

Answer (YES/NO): NO